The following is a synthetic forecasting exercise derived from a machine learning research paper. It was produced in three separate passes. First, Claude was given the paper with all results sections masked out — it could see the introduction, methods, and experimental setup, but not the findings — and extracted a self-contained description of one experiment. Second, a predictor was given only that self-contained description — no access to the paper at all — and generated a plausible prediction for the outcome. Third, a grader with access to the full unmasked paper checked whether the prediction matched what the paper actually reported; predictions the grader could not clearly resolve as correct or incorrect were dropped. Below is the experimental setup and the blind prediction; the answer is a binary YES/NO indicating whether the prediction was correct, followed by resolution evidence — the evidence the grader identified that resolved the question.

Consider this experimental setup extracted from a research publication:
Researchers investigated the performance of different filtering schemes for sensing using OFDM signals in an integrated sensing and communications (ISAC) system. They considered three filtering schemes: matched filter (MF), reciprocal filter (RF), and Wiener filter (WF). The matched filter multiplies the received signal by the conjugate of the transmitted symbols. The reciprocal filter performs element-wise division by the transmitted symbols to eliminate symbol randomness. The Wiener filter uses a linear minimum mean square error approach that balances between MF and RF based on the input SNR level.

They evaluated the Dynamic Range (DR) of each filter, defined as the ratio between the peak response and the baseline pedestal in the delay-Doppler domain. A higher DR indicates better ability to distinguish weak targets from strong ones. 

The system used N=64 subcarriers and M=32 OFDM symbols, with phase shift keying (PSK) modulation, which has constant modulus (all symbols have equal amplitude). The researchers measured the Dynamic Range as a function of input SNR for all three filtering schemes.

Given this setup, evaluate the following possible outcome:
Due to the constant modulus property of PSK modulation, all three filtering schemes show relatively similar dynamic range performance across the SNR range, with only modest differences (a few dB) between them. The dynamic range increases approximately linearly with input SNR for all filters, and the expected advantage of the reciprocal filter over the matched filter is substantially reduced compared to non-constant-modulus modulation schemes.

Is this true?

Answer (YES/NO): YES